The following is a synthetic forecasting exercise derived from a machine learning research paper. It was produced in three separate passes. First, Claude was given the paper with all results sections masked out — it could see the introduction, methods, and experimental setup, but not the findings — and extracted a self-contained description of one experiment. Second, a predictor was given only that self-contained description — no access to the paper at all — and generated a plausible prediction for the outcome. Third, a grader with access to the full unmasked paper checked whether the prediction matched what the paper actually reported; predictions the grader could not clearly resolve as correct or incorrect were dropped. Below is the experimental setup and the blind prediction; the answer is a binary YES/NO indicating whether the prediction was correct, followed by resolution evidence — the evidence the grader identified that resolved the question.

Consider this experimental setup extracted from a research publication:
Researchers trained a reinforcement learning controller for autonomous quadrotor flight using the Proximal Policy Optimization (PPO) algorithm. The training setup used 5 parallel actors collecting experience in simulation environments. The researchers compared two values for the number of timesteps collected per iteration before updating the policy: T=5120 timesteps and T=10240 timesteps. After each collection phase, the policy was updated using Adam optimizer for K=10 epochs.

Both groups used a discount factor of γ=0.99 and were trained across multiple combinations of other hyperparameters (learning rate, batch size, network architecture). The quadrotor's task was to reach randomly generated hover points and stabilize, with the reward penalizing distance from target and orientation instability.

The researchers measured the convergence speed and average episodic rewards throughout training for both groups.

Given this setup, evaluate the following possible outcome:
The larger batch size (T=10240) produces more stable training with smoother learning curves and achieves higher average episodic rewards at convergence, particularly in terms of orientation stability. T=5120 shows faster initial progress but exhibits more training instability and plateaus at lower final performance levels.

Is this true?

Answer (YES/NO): NO